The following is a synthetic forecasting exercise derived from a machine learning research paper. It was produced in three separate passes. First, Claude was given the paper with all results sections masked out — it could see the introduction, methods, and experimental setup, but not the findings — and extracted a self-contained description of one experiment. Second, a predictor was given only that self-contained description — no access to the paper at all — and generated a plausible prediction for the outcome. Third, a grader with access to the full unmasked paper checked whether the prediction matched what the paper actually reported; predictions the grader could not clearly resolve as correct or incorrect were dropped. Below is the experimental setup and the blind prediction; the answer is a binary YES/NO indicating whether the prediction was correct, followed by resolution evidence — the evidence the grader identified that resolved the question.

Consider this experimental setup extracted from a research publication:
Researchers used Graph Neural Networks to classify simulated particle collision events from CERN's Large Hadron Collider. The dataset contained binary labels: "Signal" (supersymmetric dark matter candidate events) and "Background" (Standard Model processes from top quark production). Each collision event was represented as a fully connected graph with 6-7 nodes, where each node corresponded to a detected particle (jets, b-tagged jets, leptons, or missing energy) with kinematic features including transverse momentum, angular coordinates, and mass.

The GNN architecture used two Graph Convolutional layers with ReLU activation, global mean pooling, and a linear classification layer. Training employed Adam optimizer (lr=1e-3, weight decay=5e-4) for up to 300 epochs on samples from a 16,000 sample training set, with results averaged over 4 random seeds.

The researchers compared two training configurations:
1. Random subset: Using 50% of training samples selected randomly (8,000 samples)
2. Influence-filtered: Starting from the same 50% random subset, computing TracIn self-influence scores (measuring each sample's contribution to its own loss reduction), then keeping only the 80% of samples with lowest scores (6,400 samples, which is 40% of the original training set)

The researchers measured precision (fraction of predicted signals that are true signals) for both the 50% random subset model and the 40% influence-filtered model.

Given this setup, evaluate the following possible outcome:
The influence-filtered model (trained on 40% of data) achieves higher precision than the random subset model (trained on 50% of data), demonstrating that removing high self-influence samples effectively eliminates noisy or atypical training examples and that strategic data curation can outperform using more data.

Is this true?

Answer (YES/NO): NO